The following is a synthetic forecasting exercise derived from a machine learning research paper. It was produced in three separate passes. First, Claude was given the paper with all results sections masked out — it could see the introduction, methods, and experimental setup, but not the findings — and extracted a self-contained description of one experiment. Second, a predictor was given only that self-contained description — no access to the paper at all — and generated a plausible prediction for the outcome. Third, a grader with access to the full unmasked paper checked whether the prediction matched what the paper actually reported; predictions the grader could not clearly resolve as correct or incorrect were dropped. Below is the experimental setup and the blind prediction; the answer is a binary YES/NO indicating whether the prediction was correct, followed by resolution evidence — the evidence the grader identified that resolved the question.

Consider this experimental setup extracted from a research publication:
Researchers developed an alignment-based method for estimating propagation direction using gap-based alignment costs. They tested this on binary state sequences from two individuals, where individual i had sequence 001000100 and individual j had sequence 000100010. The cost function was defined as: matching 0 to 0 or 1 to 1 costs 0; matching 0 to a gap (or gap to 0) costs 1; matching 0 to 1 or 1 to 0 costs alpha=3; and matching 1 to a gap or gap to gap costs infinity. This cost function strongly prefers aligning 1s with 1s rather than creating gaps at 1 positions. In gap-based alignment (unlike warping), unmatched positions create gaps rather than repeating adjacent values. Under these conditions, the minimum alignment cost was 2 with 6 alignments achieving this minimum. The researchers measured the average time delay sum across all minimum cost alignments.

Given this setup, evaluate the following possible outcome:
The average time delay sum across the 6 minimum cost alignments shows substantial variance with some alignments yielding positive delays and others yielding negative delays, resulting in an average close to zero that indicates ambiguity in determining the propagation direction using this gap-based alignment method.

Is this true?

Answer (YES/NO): NO